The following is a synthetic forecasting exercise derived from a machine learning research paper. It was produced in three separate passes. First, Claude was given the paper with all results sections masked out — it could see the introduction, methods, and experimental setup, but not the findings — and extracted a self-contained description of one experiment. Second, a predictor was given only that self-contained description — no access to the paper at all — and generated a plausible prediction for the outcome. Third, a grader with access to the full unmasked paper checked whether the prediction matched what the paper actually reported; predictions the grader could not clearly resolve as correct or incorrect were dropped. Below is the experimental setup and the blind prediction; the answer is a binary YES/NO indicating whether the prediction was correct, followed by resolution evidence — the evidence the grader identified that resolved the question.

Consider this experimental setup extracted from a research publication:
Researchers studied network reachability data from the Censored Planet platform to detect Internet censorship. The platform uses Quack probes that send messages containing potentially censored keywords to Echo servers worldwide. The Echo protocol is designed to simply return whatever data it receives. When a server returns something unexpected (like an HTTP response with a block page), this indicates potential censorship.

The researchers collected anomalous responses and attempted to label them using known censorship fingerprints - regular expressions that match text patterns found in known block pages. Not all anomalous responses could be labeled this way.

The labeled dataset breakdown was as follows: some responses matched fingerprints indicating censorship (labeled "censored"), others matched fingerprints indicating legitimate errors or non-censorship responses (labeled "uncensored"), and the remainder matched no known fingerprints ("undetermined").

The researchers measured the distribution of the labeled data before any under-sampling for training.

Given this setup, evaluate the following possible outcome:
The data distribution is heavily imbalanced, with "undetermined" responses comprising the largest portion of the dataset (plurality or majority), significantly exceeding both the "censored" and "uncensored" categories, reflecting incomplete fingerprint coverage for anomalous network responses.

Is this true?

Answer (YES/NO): NO